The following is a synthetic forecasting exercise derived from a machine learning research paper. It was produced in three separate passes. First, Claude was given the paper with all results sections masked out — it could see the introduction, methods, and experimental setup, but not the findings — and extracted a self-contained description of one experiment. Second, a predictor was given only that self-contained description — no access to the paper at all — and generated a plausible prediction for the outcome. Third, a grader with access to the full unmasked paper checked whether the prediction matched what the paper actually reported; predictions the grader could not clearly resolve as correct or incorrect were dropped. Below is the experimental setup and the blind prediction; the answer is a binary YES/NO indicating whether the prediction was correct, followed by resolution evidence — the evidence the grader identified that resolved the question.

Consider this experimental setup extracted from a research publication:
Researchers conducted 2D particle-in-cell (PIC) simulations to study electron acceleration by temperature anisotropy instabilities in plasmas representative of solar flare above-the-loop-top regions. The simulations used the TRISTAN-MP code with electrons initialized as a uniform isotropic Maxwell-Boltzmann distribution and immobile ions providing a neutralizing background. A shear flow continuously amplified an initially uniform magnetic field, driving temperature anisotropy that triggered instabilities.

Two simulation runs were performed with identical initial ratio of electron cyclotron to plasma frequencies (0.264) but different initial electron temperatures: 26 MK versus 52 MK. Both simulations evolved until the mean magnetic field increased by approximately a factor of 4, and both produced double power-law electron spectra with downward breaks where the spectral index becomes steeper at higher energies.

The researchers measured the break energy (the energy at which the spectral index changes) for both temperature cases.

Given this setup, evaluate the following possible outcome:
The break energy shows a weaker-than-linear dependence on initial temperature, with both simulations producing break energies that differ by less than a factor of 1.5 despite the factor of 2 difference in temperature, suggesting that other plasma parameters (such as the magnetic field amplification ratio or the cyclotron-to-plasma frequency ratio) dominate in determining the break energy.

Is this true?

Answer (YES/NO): NO